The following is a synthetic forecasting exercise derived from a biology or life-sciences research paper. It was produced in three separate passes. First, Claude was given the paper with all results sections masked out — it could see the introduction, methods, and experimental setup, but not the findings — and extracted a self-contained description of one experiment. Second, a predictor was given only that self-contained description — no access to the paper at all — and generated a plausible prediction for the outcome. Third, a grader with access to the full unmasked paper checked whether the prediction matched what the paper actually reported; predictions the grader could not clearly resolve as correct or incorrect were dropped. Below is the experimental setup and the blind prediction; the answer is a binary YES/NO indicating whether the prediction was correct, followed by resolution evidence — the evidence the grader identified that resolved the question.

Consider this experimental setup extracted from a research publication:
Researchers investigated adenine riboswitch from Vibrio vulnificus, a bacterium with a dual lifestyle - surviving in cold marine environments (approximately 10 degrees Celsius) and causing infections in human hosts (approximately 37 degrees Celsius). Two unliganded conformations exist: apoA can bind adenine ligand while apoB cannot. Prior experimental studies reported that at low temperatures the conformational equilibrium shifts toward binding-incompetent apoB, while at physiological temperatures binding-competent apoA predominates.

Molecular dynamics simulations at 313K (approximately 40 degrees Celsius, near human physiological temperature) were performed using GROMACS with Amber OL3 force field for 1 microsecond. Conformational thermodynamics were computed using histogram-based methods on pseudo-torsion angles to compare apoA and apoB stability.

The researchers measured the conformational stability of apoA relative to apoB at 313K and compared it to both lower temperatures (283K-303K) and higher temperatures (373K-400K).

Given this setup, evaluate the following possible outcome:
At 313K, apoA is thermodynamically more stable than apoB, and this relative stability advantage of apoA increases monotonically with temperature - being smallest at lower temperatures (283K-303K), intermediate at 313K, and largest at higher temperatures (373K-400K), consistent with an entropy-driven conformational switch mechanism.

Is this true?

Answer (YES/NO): NO